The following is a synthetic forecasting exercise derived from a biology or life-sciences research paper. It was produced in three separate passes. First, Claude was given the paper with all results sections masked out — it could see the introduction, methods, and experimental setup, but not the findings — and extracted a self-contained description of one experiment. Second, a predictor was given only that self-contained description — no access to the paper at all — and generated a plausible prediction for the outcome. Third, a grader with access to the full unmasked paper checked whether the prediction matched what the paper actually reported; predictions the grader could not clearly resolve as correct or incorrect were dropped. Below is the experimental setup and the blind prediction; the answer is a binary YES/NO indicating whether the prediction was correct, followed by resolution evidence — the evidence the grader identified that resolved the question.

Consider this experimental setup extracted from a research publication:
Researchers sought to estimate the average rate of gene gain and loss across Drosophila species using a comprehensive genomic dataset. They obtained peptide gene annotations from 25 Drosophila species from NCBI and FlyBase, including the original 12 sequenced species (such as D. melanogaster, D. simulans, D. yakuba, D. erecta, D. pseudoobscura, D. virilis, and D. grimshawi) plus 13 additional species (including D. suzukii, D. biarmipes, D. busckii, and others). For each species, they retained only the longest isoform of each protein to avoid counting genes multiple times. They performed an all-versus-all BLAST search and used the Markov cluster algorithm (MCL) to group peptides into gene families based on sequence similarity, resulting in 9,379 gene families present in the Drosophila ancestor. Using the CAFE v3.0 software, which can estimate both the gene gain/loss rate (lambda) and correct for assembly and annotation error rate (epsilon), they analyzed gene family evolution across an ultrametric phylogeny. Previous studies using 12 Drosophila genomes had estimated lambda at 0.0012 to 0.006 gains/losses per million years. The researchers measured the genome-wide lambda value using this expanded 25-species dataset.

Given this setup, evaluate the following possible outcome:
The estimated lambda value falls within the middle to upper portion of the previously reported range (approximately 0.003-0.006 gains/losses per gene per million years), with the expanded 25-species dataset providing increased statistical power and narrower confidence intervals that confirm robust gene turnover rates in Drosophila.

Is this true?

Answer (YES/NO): NO